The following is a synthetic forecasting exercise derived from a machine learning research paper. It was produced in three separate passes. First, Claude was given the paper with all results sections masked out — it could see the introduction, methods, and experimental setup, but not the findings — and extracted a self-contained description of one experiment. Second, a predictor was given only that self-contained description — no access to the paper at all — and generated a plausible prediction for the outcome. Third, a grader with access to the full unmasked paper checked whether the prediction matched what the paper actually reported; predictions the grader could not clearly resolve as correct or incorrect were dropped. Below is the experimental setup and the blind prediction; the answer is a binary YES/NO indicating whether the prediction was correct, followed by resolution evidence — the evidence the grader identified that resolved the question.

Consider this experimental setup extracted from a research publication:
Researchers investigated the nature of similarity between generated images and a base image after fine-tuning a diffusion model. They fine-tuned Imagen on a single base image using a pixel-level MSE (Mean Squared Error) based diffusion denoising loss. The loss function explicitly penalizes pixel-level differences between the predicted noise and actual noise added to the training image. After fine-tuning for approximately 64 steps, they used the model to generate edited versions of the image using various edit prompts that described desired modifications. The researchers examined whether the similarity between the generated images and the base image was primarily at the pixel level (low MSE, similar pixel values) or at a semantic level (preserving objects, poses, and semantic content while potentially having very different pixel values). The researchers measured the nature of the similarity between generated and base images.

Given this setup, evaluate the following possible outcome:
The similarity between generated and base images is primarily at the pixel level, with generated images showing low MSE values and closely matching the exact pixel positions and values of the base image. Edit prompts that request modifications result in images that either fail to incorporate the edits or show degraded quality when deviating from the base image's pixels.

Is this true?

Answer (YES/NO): NO